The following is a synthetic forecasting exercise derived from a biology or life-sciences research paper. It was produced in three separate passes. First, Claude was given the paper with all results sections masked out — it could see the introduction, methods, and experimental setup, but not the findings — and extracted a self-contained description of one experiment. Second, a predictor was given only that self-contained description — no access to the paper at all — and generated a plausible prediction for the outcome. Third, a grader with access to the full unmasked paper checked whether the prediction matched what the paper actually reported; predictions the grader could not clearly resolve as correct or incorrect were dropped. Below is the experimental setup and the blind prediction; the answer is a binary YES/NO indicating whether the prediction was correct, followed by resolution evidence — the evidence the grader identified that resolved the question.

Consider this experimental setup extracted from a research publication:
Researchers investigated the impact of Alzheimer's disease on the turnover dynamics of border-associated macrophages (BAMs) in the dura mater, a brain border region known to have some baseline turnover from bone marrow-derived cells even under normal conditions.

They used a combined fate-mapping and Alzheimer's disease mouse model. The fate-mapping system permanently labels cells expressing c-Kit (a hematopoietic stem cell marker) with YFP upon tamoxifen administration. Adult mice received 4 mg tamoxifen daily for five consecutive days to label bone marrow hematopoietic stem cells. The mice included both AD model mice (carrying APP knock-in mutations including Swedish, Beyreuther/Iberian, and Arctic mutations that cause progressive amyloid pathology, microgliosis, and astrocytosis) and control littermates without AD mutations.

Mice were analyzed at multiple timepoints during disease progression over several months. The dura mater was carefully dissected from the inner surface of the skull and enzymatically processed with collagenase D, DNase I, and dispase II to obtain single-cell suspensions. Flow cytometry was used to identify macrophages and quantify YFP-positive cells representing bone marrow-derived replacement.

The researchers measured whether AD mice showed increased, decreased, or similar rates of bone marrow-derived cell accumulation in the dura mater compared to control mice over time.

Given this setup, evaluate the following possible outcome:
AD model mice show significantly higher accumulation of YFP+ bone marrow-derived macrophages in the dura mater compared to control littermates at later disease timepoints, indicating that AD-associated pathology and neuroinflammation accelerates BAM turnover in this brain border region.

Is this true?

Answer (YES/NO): NO